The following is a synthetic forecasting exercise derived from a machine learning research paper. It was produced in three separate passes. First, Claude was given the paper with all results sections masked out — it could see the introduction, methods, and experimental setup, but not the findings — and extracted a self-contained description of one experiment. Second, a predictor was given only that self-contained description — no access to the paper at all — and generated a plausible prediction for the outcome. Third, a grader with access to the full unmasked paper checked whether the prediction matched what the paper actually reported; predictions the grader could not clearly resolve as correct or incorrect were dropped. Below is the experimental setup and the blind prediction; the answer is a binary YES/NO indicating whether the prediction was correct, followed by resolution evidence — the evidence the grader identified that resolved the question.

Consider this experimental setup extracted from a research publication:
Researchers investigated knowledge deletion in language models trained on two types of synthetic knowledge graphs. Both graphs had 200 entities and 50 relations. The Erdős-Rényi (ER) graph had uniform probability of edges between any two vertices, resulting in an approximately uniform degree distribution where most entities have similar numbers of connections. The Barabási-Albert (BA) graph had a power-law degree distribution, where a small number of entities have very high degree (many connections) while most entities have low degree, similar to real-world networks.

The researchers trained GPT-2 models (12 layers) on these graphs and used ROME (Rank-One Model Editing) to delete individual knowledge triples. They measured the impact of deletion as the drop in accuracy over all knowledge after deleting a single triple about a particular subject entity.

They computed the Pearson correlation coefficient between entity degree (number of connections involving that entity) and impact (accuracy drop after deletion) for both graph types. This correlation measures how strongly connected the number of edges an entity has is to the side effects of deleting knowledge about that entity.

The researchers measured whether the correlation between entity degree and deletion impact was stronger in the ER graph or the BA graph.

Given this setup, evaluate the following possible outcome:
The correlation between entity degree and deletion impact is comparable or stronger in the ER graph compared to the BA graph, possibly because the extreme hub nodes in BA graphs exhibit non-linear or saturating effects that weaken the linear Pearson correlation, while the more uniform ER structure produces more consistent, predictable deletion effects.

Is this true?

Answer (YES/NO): NO